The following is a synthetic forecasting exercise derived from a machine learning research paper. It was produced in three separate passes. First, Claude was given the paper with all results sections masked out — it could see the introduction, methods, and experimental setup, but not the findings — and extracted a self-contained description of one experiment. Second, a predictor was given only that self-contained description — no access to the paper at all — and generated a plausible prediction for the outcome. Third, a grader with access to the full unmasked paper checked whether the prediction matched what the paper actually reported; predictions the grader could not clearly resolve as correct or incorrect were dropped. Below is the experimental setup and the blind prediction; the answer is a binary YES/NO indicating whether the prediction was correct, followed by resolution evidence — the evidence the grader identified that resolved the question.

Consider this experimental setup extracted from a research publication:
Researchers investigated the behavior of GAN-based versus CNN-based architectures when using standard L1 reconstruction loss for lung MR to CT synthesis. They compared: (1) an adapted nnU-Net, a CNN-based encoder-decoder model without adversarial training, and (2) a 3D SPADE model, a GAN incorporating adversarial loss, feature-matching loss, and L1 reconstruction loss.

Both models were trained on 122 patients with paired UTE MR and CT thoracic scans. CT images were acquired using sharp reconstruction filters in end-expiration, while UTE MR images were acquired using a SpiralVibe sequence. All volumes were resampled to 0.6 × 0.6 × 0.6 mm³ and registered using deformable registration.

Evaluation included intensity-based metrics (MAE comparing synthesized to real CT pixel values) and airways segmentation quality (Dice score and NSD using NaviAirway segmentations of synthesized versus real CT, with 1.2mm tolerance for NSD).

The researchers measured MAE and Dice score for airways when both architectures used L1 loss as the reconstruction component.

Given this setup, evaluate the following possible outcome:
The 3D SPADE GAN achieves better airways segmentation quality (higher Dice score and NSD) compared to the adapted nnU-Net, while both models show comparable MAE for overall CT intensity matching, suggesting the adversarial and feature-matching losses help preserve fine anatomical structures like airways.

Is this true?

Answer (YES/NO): NO